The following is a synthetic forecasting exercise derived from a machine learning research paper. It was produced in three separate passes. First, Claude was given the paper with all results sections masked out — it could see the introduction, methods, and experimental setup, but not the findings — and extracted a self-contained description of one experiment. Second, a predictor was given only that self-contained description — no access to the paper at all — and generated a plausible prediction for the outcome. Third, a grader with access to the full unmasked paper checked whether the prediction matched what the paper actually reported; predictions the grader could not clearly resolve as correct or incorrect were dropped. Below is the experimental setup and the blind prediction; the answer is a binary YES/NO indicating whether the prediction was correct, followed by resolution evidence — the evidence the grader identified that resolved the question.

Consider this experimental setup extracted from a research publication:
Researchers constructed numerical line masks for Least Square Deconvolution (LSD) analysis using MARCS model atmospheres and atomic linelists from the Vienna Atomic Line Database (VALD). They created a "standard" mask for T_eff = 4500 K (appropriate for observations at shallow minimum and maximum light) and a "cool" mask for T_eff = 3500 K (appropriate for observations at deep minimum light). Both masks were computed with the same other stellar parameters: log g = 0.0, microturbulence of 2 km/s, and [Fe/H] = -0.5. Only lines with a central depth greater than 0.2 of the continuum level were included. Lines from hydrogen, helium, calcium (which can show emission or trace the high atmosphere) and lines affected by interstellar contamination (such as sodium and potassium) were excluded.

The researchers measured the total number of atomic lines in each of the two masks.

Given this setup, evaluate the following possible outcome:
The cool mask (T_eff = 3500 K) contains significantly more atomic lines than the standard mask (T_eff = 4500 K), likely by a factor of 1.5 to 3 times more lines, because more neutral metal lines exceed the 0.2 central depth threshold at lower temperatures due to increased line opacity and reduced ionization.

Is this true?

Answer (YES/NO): NO